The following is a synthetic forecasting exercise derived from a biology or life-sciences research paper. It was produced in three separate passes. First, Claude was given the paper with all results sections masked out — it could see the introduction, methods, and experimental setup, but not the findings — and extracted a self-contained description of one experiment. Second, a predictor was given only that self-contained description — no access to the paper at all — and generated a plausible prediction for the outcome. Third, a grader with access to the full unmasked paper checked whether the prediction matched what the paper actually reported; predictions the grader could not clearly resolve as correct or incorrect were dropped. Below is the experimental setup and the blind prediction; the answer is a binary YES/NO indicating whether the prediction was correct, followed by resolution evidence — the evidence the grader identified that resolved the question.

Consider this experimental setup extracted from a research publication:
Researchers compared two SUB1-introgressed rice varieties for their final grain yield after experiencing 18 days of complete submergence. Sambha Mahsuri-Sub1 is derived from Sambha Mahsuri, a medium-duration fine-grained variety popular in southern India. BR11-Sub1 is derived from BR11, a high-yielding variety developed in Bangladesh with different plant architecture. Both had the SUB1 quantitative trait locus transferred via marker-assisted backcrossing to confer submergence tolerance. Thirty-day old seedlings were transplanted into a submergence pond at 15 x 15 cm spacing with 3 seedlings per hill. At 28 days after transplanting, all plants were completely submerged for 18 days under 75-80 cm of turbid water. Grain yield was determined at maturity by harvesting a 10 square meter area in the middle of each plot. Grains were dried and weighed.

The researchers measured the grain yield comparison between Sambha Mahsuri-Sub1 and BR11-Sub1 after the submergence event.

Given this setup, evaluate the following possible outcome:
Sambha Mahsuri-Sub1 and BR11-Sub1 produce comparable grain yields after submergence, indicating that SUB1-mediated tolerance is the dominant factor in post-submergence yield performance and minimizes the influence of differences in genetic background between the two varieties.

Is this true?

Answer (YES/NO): NO